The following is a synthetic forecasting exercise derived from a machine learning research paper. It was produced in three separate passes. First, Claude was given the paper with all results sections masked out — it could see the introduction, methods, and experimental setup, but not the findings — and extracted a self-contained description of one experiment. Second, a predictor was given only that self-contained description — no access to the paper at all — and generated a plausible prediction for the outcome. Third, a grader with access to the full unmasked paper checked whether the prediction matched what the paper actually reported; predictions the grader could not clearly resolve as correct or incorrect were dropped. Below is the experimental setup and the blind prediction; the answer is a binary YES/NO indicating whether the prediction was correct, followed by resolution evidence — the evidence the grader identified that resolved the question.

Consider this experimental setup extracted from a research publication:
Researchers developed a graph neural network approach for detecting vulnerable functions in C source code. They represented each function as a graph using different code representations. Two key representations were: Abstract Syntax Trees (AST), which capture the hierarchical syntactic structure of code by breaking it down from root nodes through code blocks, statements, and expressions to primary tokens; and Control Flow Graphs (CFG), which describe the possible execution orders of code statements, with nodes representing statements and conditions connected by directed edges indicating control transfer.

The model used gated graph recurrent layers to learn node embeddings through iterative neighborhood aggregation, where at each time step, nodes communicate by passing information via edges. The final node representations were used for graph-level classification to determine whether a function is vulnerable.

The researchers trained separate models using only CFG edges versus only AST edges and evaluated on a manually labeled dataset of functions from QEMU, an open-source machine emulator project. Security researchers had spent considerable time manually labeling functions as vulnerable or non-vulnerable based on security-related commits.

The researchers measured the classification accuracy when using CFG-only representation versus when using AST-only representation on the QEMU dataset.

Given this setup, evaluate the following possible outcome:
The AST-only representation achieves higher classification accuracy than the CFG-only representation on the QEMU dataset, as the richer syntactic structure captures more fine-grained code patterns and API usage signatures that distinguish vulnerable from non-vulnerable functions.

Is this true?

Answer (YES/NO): NO